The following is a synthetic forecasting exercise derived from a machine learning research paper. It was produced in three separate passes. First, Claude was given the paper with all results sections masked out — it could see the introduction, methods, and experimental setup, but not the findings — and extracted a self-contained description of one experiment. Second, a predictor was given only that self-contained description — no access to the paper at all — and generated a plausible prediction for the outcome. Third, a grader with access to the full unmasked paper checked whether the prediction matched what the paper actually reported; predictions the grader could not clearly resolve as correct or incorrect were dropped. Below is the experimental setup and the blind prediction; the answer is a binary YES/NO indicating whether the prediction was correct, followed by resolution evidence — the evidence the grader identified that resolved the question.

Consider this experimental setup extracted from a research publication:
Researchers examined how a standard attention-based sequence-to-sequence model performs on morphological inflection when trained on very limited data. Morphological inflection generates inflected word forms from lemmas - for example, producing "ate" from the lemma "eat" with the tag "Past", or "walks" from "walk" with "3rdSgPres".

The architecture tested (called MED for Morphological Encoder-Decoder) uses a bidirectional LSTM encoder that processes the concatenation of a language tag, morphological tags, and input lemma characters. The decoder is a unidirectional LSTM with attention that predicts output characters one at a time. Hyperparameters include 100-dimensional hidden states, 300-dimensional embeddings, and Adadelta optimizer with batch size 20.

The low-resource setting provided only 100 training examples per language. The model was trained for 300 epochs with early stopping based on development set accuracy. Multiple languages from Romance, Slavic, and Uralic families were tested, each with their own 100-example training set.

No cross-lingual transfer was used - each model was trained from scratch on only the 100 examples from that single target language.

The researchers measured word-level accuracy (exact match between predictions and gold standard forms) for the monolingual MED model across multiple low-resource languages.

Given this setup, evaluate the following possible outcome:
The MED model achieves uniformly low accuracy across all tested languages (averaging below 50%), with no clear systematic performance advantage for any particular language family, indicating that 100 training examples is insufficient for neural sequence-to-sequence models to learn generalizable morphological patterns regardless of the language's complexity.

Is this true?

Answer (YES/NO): YES